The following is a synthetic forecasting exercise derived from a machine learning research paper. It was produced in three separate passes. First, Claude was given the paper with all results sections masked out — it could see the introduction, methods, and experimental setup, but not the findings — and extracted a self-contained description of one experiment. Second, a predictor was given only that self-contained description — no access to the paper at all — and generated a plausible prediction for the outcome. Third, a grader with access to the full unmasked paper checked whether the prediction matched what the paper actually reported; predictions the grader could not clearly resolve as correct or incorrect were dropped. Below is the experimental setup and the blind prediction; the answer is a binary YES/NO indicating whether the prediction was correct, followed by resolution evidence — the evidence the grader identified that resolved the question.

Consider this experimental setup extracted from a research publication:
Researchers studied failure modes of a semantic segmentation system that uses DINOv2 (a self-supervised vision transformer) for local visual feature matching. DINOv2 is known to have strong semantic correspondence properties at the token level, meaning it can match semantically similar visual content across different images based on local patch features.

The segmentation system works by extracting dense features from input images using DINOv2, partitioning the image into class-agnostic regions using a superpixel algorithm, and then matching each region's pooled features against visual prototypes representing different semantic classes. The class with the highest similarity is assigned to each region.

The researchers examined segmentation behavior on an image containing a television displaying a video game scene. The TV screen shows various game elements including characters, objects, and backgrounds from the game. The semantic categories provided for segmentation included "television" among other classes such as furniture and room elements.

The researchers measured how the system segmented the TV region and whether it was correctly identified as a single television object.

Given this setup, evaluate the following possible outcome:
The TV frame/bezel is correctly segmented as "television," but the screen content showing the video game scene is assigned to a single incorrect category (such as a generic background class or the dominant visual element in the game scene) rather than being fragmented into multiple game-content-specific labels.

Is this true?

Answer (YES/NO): NO